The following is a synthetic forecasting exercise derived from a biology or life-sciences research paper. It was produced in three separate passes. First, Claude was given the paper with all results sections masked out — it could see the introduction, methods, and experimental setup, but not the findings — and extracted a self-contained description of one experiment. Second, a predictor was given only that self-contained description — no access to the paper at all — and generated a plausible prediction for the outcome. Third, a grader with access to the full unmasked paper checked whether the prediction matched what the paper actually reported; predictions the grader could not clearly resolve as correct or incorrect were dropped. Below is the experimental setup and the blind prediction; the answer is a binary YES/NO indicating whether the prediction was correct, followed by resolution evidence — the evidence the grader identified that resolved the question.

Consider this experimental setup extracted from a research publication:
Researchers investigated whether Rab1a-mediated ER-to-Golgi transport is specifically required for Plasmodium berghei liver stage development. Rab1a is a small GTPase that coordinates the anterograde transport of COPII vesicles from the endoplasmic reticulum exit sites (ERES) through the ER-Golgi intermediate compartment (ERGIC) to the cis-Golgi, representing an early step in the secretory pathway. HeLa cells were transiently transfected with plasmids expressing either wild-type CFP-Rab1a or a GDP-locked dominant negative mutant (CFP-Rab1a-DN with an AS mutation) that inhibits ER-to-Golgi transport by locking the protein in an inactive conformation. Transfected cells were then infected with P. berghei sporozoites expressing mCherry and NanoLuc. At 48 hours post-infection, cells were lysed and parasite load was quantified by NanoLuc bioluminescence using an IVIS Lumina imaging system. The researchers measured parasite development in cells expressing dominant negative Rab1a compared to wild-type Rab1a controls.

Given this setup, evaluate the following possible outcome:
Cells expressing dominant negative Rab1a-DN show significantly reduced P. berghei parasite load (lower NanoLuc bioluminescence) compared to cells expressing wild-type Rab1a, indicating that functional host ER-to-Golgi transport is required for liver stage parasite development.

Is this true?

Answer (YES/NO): YES